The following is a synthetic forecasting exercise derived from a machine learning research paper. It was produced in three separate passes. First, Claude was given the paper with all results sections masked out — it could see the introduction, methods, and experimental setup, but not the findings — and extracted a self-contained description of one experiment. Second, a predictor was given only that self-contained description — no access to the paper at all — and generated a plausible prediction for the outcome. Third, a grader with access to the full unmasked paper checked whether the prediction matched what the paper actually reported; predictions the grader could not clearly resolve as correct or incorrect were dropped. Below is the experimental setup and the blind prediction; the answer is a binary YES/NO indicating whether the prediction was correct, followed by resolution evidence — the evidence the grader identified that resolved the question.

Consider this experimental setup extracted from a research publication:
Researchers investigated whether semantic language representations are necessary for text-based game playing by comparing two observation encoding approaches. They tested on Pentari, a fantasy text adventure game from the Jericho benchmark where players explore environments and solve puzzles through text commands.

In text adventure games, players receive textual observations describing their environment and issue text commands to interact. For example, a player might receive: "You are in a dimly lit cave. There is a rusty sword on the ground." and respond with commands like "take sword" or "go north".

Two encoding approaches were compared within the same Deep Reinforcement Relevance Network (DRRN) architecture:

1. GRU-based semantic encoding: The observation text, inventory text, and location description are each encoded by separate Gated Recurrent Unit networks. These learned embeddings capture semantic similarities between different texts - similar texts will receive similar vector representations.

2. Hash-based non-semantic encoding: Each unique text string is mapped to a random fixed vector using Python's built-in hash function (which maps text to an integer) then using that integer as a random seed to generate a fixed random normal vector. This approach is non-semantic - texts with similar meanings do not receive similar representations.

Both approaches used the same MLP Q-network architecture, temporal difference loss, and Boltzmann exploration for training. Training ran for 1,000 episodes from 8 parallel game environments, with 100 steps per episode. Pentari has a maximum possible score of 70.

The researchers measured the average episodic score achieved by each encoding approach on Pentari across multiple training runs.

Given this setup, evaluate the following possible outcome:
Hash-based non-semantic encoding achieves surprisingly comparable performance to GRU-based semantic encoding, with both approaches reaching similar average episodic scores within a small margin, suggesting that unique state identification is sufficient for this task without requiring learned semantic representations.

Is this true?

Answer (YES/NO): NO